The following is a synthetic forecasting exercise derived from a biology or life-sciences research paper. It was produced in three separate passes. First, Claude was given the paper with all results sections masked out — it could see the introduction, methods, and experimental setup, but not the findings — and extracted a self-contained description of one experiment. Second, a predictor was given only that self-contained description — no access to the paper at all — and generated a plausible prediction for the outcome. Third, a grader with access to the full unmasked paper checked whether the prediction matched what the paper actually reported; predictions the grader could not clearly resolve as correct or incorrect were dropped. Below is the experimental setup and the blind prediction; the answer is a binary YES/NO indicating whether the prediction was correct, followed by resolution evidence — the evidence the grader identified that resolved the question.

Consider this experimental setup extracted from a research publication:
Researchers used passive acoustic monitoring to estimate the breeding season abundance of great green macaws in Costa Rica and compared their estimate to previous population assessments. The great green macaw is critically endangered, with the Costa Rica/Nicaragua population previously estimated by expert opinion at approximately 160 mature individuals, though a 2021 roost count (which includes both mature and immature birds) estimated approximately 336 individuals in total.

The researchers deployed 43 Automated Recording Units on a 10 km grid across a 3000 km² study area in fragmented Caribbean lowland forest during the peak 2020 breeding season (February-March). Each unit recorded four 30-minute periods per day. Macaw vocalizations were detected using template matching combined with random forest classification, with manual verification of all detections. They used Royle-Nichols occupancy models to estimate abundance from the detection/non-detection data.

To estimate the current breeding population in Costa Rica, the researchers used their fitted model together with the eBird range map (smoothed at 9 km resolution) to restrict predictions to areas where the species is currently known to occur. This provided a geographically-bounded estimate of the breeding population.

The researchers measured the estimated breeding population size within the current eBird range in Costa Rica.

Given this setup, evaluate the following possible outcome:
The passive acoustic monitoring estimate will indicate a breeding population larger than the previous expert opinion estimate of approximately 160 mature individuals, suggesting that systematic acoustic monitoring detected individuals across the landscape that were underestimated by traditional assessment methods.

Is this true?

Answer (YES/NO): YES